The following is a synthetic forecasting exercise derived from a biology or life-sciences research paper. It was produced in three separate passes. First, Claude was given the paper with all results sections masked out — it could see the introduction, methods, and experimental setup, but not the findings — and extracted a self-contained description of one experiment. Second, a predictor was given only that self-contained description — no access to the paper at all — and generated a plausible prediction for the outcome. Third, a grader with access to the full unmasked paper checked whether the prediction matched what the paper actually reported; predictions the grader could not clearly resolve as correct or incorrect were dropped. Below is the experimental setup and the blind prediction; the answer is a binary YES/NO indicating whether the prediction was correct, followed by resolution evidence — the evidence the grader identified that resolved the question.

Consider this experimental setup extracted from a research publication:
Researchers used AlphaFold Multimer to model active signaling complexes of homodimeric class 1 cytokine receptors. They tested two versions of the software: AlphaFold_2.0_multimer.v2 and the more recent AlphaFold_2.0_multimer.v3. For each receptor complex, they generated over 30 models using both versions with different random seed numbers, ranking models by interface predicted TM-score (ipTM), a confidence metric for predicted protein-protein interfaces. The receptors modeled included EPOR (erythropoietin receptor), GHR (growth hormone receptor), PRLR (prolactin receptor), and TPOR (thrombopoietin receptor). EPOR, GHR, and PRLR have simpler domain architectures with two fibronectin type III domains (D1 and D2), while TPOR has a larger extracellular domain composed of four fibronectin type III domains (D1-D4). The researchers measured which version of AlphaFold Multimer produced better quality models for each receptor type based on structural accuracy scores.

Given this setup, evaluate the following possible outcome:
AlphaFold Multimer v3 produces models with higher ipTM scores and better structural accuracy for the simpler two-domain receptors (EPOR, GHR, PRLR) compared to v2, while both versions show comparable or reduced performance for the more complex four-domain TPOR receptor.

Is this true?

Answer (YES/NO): NO